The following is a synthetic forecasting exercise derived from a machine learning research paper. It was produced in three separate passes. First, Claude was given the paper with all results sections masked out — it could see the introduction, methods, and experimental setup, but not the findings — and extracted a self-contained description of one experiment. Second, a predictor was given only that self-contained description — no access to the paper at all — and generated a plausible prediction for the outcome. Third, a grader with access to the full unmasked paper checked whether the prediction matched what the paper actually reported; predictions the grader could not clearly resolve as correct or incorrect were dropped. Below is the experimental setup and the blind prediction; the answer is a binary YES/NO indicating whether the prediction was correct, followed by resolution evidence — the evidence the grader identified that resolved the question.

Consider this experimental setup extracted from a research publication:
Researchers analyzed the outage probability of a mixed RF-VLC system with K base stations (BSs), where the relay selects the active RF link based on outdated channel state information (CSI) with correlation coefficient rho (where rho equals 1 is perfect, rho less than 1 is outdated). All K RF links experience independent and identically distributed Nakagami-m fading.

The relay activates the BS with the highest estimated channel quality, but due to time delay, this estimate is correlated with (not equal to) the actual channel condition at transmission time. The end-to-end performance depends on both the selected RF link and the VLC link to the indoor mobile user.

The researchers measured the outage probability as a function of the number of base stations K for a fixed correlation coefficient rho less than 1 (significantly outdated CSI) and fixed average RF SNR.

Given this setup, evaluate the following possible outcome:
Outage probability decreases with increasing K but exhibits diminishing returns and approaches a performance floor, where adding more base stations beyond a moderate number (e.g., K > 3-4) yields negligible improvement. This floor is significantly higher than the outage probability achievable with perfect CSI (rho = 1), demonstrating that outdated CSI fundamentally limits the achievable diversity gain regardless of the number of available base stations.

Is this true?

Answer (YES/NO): NO